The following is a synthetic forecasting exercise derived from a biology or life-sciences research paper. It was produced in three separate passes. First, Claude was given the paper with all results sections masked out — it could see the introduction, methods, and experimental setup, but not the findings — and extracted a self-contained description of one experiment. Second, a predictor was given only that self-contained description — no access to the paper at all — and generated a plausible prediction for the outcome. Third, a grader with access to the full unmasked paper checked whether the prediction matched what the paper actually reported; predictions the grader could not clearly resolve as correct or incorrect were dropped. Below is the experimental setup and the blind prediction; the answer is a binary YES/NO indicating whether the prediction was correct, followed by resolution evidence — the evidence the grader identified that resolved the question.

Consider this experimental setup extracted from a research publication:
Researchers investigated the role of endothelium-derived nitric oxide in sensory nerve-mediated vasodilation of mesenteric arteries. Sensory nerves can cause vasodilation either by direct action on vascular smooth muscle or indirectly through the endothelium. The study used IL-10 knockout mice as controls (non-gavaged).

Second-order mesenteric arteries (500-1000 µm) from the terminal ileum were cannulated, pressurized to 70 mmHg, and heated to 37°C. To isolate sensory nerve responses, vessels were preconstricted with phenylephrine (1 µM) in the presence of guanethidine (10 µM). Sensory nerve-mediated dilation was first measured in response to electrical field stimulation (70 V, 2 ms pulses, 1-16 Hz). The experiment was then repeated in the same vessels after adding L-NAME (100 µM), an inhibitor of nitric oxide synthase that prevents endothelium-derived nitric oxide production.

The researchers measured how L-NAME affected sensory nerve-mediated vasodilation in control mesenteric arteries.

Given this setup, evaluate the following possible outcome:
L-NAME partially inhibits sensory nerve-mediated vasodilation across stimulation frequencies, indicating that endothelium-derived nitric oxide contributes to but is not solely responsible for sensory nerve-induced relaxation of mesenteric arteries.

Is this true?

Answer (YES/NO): NO